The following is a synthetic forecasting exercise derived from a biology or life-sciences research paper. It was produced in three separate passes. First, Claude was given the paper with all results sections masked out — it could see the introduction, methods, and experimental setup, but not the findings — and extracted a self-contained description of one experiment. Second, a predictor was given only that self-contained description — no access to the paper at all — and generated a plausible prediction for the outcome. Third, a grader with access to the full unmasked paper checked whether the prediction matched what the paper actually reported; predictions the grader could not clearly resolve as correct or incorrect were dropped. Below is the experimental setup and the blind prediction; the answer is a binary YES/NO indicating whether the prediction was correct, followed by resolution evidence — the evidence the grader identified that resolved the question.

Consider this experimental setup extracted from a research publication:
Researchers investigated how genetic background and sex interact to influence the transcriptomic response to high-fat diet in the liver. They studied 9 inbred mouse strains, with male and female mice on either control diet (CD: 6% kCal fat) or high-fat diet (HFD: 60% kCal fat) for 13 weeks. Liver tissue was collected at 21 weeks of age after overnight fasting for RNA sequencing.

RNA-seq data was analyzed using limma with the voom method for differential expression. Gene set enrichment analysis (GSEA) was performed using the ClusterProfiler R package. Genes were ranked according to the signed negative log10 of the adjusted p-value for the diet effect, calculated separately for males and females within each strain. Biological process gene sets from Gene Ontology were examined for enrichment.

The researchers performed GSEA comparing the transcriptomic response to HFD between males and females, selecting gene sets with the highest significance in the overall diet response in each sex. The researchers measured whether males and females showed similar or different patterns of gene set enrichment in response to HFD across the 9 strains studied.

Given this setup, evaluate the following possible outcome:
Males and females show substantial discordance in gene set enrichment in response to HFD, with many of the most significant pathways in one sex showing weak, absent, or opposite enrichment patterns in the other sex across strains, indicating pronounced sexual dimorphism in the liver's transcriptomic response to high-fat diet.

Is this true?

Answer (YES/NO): YES